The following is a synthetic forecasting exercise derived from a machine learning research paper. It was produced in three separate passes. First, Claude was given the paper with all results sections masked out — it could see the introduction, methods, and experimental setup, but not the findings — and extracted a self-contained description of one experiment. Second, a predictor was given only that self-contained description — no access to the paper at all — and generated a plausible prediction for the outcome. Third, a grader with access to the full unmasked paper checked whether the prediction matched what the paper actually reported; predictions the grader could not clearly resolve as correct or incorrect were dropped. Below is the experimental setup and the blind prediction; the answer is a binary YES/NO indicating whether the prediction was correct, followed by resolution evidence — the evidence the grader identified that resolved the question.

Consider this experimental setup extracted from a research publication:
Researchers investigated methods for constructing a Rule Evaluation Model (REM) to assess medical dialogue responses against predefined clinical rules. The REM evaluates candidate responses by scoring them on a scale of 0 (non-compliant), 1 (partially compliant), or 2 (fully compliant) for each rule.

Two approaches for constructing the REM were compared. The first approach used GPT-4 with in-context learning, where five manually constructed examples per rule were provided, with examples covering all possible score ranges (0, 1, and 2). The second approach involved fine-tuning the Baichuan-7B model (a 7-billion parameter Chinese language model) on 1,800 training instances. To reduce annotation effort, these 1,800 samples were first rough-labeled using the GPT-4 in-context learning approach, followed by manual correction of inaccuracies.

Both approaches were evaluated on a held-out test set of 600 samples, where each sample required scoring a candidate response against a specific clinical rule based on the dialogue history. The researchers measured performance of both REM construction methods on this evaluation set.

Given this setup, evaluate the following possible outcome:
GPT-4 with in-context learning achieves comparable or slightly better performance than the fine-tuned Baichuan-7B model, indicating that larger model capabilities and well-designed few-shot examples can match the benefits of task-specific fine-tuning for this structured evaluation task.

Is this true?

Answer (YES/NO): YES